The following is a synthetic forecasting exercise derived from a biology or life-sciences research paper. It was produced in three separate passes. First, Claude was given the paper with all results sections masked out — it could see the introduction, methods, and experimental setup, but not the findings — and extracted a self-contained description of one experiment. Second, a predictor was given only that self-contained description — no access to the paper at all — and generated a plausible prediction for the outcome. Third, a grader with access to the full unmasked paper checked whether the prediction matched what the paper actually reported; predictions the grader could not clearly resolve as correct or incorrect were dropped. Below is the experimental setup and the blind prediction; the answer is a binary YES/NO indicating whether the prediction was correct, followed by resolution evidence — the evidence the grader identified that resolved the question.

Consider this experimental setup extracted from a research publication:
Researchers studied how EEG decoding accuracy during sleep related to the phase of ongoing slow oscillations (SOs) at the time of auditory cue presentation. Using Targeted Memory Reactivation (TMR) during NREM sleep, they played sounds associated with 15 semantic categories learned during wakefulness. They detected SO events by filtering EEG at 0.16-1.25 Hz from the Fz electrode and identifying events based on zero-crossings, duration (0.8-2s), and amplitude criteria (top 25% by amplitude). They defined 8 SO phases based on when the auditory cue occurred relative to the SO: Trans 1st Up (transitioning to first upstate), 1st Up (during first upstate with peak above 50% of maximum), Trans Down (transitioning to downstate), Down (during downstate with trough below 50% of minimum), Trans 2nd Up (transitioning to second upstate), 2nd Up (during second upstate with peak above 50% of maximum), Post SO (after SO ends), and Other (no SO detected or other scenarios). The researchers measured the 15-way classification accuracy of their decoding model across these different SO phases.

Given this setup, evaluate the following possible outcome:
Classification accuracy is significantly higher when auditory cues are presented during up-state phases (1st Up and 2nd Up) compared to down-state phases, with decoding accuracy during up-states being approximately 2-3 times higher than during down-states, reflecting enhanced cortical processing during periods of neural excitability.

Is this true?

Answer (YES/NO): NO